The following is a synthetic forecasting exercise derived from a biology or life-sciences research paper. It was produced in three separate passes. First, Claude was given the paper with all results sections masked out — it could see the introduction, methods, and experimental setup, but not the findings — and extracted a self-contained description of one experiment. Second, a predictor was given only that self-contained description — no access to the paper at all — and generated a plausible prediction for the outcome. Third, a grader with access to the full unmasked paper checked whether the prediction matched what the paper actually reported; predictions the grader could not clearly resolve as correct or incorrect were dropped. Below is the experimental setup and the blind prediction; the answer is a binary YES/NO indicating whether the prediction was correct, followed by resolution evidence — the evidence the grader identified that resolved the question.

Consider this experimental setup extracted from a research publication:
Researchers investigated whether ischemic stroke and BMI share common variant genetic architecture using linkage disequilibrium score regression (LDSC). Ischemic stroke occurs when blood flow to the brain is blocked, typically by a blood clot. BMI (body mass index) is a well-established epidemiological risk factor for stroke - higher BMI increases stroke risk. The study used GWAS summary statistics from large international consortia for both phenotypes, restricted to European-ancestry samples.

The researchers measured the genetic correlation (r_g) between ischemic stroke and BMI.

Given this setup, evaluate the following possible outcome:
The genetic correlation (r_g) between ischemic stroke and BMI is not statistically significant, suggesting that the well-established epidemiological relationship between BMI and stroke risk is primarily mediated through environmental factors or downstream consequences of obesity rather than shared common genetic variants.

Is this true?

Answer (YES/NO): YES